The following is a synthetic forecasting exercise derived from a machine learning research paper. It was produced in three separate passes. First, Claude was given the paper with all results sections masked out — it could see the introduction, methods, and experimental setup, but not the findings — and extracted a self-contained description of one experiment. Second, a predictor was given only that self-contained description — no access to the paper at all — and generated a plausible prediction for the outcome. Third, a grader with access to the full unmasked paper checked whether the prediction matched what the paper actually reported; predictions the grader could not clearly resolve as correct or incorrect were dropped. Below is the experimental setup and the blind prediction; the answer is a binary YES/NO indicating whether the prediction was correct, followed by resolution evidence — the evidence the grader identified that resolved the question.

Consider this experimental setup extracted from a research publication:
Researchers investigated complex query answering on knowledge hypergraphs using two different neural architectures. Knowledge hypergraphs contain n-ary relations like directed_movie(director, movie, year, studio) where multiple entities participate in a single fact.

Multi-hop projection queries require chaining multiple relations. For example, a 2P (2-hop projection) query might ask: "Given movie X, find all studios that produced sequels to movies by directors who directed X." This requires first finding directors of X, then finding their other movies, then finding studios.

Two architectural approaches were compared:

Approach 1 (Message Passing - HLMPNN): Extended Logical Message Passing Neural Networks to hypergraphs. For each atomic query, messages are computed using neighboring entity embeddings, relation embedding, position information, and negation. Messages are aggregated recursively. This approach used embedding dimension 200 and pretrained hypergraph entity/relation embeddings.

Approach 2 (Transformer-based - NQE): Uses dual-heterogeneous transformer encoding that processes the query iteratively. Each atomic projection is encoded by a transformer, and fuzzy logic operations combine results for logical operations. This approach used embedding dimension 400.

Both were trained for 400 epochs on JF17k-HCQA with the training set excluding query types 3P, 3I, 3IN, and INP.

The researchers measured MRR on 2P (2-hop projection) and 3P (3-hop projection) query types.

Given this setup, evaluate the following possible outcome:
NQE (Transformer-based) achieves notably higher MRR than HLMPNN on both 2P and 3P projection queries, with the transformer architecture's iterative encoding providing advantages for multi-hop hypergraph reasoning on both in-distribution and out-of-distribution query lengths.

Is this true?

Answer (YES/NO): YES